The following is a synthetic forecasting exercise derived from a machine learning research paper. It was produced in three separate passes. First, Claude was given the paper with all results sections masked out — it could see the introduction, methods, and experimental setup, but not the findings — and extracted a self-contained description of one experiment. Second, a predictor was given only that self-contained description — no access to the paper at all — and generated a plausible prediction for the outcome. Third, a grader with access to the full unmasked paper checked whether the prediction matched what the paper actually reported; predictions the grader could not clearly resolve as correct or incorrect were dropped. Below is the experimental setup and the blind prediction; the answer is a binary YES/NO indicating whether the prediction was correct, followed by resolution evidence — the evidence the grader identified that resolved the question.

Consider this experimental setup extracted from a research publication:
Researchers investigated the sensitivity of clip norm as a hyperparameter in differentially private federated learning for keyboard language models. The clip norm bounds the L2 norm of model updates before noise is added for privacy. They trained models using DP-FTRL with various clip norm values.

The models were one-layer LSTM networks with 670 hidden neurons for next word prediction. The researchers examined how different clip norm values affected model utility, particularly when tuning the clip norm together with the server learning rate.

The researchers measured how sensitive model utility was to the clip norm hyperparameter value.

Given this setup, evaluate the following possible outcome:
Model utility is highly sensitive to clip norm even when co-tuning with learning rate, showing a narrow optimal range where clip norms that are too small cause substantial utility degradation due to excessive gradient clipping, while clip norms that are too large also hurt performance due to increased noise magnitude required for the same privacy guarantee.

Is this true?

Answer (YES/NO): NO